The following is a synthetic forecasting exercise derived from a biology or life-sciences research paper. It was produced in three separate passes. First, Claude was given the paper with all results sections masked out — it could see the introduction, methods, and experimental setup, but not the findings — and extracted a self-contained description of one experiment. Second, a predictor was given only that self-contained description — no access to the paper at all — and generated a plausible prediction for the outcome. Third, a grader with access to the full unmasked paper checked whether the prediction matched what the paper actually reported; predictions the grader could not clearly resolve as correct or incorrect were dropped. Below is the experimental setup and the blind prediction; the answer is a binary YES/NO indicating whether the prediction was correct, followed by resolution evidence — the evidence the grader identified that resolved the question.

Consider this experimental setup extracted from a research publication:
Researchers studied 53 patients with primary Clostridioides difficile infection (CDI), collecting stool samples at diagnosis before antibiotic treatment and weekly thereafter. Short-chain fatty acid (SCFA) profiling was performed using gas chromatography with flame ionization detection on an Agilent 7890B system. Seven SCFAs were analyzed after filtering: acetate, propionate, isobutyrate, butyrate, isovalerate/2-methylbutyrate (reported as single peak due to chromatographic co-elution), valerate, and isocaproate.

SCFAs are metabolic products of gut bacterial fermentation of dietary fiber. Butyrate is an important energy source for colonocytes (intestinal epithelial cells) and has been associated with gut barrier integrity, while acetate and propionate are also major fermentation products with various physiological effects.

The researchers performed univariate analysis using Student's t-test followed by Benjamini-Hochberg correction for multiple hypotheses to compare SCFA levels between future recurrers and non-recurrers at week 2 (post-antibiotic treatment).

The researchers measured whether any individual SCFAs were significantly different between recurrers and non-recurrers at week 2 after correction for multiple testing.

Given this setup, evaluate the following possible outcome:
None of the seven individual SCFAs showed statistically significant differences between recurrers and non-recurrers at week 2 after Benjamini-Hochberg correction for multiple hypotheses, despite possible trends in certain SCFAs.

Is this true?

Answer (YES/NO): YES